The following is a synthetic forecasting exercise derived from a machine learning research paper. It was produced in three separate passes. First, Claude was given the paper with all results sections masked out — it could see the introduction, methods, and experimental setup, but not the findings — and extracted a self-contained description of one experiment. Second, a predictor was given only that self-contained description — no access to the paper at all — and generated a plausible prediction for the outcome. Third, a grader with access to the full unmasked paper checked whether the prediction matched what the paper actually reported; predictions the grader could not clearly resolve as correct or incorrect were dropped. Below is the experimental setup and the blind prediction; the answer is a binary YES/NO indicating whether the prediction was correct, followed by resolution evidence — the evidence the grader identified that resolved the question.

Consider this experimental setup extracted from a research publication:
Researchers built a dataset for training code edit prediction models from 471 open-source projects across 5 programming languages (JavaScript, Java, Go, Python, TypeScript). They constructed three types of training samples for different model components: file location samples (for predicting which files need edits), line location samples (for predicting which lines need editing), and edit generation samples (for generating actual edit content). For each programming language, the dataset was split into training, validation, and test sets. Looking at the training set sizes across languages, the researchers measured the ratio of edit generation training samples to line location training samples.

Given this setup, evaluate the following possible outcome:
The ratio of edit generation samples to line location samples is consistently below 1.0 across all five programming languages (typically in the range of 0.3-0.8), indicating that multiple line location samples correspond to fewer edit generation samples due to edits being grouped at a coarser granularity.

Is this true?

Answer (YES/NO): NO